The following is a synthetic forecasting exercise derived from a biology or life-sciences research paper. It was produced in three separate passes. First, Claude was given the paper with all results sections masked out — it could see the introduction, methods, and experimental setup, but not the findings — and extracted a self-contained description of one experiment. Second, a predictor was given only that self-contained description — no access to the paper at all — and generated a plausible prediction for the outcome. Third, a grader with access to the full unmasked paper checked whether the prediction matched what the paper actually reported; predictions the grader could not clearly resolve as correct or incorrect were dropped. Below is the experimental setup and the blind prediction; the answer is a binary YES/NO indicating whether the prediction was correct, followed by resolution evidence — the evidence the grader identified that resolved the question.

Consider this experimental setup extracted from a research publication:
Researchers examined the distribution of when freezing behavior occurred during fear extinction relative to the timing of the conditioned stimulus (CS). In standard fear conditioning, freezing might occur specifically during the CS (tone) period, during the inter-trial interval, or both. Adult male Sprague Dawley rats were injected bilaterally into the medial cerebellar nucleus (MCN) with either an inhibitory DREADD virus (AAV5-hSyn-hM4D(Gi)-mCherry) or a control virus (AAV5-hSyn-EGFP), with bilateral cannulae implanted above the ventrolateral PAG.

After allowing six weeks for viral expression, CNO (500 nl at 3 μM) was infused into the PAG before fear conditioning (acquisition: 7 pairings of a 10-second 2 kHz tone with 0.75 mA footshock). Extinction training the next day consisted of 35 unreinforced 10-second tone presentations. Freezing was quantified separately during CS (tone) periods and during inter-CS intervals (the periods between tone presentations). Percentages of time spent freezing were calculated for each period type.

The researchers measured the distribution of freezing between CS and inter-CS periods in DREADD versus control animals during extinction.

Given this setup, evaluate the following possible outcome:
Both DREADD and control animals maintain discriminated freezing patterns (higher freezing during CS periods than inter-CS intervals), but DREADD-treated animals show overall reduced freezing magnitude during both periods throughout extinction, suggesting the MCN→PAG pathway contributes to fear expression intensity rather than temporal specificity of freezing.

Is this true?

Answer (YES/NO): NO